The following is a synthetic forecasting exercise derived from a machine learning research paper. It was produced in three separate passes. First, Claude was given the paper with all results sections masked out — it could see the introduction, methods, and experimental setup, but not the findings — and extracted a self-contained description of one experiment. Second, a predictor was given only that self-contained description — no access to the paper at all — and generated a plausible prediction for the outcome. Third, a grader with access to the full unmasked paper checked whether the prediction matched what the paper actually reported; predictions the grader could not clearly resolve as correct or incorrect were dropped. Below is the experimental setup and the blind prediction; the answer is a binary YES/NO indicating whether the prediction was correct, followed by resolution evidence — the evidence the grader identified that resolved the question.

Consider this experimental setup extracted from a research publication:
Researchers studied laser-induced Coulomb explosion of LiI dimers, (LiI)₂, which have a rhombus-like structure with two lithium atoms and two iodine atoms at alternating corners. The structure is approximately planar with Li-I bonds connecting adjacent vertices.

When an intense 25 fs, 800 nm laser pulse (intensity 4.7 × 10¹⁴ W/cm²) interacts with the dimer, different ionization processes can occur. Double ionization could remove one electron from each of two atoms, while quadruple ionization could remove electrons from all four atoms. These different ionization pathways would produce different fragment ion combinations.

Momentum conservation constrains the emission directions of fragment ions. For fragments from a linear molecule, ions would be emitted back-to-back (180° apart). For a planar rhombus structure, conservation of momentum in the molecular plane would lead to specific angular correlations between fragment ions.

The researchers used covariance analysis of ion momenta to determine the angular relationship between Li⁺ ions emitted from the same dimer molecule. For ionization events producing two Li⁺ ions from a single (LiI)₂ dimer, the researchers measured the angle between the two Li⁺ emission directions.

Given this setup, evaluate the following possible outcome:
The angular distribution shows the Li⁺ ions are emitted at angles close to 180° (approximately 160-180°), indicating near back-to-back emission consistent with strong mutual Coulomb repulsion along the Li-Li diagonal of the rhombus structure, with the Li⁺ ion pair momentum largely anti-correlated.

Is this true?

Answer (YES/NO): YES